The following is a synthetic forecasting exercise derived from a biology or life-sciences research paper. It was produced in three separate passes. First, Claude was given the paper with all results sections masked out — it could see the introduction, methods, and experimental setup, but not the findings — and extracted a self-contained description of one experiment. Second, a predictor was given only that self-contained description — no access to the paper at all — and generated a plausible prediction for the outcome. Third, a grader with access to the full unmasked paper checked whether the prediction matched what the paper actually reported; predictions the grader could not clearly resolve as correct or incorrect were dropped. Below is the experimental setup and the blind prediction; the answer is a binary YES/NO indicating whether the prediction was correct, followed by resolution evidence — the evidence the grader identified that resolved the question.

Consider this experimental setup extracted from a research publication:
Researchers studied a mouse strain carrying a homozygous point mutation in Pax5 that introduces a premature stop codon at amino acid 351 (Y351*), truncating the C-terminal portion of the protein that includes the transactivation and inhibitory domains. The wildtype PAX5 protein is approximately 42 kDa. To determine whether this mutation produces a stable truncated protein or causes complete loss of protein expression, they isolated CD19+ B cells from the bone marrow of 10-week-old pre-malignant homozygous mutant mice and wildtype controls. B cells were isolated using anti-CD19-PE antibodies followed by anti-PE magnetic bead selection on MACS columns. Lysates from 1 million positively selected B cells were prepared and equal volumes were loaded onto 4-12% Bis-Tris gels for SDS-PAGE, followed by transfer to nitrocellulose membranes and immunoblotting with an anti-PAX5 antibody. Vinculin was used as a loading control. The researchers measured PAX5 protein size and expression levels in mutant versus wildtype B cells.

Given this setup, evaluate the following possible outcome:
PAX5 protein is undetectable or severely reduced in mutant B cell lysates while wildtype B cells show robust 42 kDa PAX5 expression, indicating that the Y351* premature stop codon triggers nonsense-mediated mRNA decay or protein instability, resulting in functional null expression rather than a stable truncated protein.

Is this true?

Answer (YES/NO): NO